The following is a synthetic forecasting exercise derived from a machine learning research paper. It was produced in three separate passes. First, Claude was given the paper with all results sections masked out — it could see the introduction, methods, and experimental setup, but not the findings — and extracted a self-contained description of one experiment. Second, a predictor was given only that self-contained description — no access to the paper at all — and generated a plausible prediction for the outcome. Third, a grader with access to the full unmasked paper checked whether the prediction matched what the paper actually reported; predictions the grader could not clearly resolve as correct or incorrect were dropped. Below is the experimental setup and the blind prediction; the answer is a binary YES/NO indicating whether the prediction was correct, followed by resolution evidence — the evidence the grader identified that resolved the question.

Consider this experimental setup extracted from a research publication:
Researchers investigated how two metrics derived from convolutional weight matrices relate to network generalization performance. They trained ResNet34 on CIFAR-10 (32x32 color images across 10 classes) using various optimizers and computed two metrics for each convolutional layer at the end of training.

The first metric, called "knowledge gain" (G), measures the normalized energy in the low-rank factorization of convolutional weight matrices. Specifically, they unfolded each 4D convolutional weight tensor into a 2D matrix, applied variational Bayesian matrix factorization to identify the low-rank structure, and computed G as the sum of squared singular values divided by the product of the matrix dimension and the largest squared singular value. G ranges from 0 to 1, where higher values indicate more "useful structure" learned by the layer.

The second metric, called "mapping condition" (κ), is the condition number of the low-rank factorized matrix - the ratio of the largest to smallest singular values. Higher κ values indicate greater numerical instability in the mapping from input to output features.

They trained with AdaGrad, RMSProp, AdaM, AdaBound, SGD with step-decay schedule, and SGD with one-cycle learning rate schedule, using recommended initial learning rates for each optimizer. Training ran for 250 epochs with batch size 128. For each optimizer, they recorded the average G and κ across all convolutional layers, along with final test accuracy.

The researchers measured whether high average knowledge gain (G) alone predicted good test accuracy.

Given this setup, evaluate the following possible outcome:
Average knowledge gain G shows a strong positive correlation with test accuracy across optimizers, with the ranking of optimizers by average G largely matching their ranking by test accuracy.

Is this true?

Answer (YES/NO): NO